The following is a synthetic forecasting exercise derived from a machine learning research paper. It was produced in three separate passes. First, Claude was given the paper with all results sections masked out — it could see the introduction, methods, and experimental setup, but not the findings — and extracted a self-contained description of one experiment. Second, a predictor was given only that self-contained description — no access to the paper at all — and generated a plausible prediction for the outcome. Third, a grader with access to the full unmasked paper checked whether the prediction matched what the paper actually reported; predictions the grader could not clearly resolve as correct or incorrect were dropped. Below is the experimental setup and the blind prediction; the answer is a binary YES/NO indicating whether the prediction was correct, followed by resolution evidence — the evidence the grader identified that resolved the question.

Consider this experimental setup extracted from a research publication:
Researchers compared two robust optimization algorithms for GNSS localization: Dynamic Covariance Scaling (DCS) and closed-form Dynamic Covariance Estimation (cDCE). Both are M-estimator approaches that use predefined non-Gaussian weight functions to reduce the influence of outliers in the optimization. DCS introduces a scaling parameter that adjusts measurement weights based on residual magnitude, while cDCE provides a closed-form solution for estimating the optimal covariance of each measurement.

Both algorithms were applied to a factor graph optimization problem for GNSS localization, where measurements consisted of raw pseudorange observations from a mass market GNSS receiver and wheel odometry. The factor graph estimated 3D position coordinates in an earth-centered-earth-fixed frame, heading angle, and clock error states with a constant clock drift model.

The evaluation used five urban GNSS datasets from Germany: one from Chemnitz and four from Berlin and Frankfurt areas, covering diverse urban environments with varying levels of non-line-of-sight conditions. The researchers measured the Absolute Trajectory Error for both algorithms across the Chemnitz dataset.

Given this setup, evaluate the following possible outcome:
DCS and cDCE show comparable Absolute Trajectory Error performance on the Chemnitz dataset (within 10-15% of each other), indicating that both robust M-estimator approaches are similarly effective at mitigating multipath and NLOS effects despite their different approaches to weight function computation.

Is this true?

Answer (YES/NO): YES